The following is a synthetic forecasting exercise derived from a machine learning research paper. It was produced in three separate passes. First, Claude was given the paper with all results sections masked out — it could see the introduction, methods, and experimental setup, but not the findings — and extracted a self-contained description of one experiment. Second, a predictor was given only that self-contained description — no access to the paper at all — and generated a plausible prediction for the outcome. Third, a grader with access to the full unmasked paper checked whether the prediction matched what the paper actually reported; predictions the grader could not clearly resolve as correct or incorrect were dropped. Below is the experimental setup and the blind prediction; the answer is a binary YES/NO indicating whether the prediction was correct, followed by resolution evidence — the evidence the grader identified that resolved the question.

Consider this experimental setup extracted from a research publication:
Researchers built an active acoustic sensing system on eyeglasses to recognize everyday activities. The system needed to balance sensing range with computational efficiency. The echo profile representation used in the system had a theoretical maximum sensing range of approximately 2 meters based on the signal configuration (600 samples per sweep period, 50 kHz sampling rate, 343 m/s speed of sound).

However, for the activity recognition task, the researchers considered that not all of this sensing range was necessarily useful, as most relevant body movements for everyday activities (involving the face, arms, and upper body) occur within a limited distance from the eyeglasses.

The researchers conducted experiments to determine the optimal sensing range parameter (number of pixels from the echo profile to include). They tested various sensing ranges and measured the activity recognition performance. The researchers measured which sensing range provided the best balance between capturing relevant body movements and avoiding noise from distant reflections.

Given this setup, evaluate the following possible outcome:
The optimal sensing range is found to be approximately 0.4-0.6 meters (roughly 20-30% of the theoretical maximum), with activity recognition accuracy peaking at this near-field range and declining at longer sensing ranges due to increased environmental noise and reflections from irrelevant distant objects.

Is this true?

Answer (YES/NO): NO